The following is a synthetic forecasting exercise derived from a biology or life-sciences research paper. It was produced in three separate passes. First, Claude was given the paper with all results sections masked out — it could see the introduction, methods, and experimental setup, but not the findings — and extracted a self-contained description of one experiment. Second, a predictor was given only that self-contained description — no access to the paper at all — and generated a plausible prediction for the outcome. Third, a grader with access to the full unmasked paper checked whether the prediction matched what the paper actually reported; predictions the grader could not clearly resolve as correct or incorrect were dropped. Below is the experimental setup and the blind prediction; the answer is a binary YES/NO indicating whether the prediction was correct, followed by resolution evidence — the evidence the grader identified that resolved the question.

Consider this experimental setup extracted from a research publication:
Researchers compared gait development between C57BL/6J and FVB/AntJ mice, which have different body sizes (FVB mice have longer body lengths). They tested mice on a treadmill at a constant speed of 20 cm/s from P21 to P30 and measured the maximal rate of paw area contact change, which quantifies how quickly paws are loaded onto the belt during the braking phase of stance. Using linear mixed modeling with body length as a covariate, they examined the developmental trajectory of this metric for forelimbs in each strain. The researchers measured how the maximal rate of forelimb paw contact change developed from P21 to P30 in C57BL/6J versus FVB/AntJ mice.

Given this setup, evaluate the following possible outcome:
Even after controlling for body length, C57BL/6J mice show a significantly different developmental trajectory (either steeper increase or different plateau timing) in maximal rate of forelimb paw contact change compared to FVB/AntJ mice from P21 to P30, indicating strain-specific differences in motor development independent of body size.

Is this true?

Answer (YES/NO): NO